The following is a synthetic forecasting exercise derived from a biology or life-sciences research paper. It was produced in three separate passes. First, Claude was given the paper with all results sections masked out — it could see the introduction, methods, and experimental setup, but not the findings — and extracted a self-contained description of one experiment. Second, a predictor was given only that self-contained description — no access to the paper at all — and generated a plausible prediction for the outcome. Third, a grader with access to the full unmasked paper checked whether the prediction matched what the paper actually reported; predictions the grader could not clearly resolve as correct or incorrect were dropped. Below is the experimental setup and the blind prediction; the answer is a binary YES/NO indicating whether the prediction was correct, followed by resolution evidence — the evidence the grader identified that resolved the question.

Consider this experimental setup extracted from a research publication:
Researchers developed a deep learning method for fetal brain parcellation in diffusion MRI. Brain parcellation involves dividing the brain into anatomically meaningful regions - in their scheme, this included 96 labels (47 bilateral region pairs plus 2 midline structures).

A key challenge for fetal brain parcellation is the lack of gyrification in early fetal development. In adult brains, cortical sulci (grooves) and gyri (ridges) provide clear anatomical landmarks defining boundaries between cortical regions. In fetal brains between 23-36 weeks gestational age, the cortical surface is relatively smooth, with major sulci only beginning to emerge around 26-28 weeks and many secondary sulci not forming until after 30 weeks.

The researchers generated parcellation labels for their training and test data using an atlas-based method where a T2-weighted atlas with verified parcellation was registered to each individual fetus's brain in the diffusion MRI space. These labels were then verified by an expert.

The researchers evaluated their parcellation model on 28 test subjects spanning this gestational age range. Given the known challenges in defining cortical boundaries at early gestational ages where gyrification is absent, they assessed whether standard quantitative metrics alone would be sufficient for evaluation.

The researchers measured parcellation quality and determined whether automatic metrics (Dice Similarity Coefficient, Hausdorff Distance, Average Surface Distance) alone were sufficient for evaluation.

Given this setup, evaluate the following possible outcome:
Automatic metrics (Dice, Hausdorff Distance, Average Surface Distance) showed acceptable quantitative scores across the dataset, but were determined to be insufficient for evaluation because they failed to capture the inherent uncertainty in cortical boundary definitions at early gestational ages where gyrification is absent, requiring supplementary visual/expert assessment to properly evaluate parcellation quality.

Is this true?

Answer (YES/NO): YES